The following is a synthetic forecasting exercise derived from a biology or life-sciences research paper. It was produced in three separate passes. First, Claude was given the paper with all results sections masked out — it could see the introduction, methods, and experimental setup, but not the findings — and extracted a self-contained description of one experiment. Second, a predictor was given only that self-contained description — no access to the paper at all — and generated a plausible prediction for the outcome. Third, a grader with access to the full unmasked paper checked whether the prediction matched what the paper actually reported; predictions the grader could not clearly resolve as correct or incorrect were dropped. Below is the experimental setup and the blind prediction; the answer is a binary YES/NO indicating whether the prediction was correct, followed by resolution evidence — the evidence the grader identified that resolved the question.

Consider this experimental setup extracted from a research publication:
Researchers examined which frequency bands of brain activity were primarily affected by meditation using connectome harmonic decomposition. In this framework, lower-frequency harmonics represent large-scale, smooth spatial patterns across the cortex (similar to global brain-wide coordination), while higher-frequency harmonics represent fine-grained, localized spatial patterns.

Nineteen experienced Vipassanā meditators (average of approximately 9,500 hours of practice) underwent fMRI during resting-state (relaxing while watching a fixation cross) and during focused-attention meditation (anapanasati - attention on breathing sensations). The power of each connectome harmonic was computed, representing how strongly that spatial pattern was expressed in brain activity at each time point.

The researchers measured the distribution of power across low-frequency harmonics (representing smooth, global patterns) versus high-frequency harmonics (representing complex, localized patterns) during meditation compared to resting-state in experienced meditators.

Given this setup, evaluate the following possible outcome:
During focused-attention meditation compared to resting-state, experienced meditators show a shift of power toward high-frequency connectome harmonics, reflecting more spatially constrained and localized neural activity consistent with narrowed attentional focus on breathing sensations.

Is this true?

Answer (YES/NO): NO